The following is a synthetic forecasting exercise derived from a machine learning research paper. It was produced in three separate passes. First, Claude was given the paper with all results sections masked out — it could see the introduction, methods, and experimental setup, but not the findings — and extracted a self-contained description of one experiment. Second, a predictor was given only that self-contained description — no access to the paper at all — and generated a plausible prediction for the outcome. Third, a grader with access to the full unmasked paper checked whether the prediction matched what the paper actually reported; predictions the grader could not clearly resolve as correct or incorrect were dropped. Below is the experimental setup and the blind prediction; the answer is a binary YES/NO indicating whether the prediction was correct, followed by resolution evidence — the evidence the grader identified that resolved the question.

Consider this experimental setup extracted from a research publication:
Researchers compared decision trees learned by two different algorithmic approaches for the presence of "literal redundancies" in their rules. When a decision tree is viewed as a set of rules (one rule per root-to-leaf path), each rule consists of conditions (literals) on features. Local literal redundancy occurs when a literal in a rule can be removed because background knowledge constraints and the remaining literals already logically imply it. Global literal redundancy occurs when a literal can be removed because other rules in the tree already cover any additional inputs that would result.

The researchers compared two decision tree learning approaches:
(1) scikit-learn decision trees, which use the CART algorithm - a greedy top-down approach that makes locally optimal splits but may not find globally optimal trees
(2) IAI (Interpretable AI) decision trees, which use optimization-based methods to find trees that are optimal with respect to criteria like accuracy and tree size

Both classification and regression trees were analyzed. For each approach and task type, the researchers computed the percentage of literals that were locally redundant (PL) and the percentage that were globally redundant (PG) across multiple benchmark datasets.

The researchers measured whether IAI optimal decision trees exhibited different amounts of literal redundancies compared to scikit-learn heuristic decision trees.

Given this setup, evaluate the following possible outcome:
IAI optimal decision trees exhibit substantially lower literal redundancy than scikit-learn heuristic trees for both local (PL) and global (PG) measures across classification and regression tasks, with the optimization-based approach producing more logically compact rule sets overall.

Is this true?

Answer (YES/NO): NO